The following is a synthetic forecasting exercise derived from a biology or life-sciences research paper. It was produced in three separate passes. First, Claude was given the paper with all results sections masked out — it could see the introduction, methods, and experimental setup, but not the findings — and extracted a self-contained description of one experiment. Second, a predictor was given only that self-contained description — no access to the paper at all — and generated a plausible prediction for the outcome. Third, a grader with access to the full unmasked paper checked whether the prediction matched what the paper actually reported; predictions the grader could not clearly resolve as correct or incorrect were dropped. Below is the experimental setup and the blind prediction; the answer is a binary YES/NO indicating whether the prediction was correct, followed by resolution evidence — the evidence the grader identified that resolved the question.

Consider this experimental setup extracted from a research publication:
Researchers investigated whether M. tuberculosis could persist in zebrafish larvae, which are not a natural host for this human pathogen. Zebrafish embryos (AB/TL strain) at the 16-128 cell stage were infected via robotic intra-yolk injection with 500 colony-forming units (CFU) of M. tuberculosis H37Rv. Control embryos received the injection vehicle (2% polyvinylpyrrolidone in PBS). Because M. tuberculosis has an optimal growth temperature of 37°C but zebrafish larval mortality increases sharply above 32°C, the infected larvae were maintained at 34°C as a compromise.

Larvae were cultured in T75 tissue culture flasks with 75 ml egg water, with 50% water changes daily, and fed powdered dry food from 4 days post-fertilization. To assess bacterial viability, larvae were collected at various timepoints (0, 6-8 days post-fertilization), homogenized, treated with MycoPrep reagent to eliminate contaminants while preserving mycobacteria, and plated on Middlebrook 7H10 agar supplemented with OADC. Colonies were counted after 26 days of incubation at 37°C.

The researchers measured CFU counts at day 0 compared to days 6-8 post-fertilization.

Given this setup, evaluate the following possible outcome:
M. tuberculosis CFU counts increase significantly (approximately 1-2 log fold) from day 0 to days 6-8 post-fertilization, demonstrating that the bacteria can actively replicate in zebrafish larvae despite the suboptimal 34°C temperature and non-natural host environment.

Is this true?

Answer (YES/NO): NO